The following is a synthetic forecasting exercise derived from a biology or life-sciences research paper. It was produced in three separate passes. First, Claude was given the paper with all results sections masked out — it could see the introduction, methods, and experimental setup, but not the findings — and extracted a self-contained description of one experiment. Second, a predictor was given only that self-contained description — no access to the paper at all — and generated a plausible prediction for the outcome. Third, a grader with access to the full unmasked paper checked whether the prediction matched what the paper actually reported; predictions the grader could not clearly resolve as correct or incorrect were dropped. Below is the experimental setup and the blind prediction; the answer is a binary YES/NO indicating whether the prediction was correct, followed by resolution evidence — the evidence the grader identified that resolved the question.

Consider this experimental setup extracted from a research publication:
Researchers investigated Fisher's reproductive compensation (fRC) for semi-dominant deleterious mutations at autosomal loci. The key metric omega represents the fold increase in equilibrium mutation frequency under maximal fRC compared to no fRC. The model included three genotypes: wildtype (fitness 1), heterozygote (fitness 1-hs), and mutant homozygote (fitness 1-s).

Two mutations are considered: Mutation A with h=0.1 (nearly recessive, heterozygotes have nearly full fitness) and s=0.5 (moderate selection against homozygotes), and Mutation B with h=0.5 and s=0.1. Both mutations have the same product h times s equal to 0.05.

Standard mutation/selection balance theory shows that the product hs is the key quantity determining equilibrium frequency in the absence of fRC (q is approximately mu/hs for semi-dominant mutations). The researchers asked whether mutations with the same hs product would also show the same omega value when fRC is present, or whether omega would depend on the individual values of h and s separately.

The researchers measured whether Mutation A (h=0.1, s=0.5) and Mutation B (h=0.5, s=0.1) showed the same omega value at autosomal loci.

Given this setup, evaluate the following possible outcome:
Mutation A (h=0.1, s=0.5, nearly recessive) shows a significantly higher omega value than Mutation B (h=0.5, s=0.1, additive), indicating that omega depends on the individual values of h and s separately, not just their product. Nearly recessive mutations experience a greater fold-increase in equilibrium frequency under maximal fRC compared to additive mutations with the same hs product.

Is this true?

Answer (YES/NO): NO